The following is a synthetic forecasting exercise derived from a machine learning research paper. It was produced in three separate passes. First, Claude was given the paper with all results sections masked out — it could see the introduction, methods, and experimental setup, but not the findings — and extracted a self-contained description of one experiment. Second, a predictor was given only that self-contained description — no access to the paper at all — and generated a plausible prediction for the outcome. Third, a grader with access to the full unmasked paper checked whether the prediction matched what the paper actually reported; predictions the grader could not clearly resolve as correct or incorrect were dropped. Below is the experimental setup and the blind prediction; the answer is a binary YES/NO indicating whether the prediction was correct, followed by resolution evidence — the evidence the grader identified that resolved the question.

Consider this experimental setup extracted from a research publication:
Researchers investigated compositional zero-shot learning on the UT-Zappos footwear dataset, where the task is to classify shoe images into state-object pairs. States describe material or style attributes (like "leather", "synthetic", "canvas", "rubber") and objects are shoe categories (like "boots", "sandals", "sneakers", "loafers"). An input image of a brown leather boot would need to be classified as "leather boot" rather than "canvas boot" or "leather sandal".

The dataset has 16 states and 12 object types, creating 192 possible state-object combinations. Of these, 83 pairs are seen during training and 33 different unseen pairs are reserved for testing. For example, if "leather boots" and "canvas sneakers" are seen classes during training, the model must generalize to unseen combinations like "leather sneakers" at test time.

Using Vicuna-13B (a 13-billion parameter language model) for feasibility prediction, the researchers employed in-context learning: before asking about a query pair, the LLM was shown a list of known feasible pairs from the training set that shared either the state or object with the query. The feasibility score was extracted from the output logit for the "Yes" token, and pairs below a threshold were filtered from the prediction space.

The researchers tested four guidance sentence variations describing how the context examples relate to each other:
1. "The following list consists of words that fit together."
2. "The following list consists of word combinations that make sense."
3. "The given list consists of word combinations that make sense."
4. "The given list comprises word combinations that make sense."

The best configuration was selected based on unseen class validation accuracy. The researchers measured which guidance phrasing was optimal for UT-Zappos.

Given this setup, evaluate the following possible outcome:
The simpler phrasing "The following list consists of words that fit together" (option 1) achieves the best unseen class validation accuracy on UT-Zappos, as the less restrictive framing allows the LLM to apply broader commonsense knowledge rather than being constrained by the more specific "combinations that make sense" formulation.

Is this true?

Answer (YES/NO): NO